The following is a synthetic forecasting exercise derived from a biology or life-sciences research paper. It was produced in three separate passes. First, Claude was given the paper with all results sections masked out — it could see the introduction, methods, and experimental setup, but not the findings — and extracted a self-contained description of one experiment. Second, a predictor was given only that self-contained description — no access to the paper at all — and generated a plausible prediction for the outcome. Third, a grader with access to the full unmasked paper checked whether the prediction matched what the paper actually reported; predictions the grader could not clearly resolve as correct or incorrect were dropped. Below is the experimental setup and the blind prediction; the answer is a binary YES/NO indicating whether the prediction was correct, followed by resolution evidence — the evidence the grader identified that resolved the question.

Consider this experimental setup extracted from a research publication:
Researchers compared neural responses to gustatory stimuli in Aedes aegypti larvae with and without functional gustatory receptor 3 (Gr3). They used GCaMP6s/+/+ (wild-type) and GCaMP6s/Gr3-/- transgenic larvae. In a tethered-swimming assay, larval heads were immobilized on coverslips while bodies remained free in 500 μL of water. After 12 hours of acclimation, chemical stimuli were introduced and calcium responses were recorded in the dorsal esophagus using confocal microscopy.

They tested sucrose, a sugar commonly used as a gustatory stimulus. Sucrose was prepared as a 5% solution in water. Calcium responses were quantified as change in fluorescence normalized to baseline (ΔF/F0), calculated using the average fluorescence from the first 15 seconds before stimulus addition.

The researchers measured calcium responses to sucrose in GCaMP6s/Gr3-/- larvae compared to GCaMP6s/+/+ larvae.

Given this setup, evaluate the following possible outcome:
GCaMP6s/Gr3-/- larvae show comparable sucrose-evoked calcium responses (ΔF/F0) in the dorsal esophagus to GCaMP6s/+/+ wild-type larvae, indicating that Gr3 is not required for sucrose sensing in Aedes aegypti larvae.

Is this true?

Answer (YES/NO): YES